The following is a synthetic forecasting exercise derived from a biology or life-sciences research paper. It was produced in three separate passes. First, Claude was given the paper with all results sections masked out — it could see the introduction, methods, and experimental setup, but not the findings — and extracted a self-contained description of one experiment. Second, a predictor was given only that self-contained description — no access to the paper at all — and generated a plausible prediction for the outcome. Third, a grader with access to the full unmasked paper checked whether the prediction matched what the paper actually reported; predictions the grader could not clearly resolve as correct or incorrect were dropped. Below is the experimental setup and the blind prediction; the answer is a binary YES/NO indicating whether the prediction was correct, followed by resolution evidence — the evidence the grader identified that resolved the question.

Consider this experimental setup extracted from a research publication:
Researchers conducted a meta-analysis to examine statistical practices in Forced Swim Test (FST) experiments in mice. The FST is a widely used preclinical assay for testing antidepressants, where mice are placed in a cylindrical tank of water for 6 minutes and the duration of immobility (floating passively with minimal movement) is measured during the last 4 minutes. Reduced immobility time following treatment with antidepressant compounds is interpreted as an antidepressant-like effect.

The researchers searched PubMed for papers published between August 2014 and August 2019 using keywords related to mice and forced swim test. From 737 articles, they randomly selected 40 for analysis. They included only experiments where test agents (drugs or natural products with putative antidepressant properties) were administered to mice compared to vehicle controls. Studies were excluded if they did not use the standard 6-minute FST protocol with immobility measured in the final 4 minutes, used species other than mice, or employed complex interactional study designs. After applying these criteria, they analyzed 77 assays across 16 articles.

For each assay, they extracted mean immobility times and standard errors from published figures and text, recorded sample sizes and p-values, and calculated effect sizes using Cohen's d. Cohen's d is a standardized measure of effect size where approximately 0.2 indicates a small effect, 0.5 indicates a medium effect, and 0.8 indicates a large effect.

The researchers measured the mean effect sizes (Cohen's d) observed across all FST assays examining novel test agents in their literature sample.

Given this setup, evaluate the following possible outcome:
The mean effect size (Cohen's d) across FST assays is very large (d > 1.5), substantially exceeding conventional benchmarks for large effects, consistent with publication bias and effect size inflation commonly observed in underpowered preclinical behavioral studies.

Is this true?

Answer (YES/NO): YES